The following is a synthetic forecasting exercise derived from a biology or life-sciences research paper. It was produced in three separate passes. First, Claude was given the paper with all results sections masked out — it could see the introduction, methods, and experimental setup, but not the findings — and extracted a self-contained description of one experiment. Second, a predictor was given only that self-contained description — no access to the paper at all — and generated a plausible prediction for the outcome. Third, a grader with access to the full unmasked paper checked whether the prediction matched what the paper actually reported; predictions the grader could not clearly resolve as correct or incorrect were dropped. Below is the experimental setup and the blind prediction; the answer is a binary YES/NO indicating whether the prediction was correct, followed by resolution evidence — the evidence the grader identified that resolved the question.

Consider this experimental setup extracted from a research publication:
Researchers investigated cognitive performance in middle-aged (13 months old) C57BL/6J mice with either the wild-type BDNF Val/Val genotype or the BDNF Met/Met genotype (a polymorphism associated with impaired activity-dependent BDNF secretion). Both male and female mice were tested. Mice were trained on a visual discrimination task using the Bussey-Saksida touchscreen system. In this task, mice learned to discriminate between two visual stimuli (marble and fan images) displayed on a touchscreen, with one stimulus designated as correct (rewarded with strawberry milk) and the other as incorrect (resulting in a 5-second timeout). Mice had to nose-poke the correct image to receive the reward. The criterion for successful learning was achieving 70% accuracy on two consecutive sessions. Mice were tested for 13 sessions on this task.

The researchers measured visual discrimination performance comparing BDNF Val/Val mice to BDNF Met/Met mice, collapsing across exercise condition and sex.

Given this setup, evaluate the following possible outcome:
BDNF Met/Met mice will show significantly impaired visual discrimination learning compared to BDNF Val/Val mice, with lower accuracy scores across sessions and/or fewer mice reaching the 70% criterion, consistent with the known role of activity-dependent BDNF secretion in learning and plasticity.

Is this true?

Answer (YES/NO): YES